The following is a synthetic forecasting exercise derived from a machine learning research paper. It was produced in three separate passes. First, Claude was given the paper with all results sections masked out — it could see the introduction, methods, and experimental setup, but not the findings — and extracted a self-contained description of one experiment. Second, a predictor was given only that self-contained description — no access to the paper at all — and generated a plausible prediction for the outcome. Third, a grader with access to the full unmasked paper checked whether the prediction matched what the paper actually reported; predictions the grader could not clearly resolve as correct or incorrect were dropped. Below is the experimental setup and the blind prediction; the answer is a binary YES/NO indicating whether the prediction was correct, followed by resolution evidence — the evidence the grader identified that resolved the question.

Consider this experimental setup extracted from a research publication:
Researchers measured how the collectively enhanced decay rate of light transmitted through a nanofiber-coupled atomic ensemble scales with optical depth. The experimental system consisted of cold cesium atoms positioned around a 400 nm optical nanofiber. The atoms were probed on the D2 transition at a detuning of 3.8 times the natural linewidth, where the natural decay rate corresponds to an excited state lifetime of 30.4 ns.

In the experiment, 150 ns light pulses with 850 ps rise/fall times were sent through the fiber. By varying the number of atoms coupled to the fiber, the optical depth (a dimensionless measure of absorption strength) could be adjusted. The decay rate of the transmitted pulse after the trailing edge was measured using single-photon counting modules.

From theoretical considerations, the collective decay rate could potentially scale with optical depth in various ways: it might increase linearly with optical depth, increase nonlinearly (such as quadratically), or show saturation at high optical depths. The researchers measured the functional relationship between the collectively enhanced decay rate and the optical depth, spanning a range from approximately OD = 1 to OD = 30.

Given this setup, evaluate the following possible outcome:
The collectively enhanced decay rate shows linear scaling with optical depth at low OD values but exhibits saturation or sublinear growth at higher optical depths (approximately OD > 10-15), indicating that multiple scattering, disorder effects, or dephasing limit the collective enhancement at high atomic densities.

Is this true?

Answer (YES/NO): NO